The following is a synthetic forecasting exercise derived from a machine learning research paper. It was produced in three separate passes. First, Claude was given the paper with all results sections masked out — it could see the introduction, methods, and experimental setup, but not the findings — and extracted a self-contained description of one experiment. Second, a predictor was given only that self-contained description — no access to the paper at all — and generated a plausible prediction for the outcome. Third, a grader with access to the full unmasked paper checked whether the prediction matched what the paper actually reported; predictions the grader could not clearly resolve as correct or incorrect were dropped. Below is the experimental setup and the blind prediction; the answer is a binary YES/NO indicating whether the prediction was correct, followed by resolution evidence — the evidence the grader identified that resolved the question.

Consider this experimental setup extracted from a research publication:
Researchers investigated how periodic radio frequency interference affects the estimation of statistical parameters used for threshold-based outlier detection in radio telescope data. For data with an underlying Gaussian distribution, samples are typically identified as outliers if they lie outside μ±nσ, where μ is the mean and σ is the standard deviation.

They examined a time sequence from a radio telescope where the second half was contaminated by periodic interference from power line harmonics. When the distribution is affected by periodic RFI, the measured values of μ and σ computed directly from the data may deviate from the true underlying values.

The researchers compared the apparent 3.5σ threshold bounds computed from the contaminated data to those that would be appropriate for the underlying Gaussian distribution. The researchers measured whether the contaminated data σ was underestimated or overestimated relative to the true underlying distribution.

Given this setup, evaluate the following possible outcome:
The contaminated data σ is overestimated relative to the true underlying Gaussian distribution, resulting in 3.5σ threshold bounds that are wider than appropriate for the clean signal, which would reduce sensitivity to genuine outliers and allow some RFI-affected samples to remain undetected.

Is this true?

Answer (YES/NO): YES